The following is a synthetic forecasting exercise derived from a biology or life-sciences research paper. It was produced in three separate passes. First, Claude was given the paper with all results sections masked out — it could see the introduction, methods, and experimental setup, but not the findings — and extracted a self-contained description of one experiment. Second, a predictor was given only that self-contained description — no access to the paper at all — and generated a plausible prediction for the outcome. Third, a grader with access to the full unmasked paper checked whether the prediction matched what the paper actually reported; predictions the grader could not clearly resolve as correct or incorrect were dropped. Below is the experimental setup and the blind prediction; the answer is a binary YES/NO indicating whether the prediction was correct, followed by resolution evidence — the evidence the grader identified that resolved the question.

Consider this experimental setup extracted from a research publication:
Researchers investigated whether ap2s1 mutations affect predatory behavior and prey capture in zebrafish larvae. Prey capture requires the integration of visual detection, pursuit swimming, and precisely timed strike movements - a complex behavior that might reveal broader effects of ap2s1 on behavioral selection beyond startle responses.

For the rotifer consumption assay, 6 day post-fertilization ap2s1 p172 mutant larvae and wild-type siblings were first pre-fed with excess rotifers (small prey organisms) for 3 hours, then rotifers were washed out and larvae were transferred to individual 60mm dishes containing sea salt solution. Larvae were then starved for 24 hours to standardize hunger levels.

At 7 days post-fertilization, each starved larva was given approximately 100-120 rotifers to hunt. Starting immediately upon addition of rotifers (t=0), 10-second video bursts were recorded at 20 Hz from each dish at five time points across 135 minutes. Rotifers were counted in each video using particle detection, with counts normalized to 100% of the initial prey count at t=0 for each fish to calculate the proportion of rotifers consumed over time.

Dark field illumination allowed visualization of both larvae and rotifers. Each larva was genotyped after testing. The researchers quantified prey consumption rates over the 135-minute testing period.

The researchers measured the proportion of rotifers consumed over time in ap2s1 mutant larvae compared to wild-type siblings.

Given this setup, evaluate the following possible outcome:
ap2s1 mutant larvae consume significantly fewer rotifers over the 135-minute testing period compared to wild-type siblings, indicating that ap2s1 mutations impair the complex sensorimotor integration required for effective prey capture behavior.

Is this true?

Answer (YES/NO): YES